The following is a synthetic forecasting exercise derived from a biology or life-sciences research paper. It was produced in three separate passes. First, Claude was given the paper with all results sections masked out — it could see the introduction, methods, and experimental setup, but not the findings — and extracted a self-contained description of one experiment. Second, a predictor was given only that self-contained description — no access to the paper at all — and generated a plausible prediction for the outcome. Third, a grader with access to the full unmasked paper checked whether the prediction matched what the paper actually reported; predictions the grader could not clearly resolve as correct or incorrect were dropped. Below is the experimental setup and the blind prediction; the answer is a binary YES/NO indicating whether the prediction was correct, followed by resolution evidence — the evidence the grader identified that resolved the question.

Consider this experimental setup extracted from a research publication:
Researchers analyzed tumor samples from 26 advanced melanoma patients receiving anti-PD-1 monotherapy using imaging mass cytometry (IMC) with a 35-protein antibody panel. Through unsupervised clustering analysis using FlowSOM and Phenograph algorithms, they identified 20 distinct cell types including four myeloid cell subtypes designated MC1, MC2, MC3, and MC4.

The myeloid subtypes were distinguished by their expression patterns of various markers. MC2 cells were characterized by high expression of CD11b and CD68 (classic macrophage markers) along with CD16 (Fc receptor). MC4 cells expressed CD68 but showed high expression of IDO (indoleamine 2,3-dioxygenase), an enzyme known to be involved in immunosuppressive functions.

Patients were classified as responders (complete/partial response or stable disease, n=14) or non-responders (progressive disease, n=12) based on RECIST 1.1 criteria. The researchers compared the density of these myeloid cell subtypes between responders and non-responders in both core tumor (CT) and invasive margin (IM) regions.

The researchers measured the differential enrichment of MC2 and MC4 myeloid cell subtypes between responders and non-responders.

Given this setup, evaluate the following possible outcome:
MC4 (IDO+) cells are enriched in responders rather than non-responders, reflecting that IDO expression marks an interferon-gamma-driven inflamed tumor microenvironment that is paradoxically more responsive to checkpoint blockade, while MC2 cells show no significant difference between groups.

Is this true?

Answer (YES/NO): NO